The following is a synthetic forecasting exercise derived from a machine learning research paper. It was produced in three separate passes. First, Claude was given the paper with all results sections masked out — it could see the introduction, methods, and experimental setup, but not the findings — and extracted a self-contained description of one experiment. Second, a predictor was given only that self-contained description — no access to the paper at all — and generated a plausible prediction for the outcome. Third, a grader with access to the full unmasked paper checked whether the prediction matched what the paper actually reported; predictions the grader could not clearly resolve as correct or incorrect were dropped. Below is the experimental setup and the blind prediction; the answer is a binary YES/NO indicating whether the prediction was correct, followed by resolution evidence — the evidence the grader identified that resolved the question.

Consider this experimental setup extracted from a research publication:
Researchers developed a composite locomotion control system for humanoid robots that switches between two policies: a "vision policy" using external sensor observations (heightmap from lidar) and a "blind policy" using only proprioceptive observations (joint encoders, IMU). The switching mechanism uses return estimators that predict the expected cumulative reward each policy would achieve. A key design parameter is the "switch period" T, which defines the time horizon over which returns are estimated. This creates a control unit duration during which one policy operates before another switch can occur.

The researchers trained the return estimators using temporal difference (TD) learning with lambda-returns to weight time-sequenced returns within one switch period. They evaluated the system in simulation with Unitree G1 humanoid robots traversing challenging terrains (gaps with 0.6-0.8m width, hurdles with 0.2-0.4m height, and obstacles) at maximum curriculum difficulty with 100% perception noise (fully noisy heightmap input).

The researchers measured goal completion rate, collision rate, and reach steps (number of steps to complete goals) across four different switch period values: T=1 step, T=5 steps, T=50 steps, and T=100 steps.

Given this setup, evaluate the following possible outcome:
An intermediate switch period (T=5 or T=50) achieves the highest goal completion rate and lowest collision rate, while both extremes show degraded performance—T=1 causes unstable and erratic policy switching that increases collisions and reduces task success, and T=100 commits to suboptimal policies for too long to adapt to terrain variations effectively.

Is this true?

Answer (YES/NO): NO